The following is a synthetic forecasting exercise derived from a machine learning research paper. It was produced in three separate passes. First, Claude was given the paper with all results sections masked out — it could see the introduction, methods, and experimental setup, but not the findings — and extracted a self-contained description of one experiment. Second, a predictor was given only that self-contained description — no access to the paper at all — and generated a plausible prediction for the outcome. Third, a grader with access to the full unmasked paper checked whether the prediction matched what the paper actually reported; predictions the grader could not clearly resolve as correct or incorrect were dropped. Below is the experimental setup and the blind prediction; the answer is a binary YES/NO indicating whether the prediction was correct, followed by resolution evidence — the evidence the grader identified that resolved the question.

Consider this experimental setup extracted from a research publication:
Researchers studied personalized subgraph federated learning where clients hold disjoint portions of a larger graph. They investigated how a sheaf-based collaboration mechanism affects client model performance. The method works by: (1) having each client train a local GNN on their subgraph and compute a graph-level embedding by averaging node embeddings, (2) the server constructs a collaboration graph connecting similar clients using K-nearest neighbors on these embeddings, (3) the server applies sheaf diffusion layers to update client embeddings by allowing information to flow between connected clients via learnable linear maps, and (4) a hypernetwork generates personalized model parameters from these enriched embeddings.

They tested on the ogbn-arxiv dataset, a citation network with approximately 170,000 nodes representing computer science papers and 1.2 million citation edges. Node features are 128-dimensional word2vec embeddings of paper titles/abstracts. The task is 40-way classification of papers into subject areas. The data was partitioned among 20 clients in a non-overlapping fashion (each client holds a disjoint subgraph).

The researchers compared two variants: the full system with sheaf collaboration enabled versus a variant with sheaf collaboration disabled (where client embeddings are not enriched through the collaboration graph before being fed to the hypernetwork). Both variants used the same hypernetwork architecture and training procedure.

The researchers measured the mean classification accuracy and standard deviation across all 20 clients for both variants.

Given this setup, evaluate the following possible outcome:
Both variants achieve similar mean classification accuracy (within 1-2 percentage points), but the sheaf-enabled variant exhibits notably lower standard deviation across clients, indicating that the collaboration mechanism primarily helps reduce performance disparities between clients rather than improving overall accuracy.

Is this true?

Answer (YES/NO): NO